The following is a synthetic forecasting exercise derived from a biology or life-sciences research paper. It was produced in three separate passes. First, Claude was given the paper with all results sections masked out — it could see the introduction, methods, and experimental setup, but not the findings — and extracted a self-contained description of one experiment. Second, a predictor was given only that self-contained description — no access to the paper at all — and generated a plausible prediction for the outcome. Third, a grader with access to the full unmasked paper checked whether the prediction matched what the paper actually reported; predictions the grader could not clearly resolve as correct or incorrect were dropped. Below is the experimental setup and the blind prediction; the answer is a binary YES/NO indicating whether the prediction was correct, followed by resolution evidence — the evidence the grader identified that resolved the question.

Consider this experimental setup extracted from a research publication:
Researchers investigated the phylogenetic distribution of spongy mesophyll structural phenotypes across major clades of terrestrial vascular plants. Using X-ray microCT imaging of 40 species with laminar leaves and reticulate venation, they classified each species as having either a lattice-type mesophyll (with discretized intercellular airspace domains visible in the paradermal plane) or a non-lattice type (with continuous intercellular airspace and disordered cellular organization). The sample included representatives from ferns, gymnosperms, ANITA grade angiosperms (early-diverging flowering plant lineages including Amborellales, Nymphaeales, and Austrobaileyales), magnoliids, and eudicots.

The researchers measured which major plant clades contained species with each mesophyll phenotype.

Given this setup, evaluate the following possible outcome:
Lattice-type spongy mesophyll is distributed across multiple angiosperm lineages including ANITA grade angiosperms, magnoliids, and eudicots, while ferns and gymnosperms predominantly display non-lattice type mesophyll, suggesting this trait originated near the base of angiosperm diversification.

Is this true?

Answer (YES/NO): NO